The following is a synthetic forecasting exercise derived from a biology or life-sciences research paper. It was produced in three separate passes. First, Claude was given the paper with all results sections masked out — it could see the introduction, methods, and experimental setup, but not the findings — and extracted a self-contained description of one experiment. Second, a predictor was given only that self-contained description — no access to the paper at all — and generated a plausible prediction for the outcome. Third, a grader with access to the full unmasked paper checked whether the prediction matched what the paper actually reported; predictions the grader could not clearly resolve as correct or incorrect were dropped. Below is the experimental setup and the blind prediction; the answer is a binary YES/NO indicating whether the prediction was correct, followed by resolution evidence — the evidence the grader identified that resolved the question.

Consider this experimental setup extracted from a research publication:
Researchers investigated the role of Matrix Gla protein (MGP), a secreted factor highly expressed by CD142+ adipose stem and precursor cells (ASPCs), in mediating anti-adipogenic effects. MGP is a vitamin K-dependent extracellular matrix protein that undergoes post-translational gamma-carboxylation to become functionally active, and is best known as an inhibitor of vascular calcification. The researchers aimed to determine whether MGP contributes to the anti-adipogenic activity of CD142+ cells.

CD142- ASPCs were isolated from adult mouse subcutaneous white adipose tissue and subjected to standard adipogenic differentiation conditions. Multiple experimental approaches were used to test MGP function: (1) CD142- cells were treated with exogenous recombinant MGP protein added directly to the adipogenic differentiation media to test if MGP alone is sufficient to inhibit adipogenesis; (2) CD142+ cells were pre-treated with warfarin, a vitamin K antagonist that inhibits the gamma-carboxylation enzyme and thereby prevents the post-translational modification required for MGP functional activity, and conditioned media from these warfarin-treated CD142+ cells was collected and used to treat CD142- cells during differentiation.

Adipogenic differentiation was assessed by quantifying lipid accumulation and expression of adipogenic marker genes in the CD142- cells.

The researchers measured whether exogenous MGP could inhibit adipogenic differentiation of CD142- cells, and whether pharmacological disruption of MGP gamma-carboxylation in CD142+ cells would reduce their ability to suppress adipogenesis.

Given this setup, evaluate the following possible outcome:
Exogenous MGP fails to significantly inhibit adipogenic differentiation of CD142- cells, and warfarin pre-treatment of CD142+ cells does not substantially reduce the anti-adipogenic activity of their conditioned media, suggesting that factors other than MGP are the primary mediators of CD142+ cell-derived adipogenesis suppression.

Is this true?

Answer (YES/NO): NO